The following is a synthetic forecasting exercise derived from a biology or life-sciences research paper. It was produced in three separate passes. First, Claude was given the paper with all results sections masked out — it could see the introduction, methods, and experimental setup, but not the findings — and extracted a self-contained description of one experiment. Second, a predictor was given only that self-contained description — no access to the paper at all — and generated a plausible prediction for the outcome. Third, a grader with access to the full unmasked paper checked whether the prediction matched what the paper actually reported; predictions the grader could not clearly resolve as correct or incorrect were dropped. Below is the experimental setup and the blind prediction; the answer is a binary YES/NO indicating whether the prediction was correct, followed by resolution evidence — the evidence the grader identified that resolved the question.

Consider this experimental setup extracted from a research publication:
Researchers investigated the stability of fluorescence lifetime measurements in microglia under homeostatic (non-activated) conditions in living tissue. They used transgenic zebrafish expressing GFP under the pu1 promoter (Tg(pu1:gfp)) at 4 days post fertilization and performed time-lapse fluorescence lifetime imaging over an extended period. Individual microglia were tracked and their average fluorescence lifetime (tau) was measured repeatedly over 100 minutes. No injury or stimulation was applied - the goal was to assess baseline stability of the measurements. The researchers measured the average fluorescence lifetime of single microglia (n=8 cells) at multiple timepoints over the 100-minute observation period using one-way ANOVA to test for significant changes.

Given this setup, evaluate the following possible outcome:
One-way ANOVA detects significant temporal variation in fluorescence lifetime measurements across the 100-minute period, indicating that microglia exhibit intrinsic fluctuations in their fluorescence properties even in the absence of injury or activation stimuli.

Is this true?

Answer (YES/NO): NO